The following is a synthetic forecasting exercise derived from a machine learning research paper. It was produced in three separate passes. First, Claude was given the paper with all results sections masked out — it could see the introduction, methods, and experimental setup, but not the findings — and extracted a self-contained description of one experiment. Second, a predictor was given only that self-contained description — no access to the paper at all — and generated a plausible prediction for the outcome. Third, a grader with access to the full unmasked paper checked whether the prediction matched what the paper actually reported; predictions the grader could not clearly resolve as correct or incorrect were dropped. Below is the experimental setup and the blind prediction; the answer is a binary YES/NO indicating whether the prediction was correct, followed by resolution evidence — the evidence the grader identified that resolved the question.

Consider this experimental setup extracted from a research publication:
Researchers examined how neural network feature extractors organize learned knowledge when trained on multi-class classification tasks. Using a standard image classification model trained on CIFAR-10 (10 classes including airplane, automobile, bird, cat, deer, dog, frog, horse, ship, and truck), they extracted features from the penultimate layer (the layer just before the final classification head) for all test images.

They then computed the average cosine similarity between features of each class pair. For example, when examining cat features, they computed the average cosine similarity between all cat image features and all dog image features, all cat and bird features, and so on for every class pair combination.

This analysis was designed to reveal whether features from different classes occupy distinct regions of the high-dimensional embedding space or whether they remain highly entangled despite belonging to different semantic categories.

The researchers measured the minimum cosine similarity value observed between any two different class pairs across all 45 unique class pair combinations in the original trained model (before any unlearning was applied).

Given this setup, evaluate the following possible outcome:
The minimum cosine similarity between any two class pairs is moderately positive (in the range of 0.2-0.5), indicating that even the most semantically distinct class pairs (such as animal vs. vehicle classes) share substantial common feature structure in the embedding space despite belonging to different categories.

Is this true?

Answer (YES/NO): NO